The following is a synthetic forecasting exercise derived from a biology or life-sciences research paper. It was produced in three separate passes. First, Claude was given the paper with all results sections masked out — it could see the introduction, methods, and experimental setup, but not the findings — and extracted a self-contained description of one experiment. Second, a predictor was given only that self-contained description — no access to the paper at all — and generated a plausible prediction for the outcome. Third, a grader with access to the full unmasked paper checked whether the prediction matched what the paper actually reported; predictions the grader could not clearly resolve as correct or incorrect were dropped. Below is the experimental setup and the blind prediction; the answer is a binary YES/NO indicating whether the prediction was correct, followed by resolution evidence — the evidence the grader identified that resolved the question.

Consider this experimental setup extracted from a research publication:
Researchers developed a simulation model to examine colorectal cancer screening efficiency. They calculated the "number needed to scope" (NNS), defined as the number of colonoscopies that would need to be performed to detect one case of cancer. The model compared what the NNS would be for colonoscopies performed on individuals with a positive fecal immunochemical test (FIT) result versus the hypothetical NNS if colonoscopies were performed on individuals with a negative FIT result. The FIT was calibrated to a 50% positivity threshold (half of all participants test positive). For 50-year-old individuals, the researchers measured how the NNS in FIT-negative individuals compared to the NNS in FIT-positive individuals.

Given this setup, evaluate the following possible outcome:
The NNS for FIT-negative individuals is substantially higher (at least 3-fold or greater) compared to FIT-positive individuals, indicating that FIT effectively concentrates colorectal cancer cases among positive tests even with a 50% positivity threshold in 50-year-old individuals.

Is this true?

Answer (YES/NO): YES